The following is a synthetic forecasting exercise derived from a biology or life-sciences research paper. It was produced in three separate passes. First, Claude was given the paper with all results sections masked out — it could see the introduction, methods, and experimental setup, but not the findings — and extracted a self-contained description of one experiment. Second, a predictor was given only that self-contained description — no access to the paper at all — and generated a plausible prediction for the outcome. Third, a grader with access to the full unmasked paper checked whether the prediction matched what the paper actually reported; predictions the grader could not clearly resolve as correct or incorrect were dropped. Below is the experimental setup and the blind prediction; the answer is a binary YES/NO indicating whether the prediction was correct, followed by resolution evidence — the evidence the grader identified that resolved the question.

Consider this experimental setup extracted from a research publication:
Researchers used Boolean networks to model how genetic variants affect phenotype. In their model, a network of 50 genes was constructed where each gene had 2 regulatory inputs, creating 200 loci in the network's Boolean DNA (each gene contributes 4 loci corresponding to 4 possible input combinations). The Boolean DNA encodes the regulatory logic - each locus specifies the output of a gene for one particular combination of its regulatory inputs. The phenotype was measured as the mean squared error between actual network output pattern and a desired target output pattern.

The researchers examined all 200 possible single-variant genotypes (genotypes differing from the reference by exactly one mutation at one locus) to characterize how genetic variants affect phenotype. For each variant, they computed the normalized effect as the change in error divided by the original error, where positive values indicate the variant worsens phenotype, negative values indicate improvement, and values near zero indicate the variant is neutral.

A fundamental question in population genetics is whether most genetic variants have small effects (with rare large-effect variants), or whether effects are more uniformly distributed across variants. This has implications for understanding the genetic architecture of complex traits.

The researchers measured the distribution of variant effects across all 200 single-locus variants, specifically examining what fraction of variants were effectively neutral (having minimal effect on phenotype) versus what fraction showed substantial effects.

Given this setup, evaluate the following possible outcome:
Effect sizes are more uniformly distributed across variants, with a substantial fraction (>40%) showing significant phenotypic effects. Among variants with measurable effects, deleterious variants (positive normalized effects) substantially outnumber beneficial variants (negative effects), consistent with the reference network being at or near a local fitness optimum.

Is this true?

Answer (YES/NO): NO